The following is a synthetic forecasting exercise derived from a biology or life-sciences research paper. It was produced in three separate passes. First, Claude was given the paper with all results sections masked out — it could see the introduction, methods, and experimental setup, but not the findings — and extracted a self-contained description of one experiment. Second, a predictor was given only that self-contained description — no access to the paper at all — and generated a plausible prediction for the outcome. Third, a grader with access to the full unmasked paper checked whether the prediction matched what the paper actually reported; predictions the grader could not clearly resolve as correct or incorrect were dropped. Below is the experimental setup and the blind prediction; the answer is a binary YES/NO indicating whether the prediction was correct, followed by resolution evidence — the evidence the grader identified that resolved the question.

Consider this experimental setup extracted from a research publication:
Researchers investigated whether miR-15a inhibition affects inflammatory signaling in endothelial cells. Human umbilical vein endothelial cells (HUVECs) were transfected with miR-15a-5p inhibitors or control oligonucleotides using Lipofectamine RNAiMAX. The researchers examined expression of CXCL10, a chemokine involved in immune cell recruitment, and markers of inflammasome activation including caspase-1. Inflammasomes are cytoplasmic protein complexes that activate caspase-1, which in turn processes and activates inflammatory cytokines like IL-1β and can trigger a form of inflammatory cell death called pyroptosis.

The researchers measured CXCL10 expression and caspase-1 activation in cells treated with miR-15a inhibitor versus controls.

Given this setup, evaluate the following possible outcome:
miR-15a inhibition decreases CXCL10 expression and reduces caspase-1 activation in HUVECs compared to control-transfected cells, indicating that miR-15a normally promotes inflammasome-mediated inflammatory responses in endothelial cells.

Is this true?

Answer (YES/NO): NO